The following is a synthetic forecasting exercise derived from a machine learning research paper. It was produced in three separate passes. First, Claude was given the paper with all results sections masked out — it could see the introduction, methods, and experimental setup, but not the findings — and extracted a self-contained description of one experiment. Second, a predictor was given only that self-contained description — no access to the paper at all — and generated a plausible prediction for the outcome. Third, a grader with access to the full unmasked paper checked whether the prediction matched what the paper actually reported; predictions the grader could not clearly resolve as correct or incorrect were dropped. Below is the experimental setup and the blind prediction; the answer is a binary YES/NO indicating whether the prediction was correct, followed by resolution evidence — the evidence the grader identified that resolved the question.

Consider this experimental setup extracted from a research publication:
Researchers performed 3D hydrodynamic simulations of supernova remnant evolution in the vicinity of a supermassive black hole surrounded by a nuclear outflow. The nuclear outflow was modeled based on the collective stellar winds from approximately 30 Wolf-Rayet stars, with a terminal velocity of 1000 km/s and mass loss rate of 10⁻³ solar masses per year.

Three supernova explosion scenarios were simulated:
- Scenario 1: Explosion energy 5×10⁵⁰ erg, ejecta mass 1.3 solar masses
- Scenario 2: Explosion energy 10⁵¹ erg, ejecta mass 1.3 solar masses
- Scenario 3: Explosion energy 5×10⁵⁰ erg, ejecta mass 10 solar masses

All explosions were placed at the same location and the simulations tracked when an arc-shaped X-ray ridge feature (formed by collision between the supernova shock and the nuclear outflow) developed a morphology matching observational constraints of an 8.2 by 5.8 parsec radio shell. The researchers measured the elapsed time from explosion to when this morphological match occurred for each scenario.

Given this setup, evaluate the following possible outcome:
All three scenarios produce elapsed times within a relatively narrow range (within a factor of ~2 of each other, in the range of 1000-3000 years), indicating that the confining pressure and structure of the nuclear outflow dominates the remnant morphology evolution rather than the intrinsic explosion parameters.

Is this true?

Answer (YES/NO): NO